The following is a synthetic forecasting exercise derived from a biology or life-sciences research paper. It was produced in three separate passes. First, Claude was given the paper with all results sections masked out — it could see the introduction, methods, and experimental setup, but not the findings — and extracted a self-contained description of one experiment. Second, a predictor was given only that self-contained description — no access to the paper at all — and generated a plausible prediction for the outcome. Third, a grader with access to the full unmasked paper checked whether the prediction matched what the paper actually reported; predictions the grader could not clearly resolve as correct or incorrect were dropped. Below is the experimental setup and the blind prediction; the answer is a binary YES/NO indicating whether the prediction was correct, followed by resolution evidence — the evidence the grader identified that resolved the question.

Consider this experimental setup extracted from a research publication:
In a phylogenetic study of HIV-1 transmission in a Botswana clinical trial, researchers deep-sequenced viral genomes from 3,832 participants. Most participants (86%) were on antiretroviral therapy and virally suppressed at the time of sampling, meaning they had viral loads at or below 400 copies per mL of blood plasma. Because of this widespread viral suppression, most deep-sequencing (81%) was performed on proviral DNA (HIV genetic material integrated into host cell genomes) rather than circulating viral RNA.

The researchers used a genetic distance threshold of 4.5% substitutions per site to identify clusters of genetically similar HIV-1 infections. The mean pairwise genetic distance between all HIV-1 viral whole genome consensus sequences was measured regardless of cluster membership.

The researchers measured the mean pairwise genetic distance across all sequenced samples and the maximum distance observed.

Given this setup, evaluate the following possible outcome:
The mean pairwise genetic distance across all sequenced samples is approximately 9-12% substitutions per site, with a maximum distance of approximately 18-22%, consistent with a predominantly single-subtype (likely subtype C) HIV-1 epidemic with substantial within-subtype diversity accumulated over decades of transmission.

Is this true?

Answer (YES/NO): NO